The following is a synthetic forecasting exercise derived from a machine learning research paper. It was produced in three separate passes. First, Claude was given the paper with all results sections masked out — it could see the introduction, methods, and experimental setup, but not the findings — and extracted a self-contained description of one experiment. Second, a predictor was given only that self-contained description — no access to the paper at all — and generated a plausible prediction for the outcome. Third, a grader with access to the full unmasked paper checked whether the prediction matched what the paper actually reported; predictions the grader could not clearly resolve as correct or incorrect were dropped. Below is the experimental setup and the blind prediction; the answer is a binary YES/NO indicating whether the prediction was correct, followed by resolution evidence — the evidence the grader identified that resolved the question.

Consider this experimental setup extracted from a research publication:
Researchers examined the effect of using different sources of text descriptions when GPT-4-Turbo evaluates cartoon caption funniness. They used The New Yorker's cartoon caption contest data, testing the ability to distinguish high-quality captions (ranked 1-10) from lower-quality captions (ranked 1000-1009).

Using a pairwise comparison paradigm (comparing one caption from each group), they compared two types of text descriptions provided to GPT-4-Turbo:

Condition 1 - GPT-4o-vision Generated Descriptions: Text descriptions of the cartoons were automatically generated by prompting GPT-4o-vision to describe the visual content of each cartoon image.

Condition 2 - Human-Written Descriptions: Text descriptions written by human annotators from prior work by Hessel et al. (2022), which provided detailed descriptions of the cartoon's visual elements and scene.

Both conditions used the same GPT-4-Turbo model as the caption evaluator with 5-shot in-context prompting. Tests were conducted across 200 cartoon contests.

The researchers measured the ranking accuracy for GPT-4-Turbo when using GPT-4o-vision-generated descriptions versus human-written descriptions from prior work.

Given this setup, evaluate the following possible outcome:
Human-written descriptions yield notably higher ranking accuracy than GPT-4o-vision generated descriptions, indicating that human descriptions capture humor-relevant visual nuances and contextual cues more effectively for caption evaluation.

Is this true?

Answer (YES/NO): NO